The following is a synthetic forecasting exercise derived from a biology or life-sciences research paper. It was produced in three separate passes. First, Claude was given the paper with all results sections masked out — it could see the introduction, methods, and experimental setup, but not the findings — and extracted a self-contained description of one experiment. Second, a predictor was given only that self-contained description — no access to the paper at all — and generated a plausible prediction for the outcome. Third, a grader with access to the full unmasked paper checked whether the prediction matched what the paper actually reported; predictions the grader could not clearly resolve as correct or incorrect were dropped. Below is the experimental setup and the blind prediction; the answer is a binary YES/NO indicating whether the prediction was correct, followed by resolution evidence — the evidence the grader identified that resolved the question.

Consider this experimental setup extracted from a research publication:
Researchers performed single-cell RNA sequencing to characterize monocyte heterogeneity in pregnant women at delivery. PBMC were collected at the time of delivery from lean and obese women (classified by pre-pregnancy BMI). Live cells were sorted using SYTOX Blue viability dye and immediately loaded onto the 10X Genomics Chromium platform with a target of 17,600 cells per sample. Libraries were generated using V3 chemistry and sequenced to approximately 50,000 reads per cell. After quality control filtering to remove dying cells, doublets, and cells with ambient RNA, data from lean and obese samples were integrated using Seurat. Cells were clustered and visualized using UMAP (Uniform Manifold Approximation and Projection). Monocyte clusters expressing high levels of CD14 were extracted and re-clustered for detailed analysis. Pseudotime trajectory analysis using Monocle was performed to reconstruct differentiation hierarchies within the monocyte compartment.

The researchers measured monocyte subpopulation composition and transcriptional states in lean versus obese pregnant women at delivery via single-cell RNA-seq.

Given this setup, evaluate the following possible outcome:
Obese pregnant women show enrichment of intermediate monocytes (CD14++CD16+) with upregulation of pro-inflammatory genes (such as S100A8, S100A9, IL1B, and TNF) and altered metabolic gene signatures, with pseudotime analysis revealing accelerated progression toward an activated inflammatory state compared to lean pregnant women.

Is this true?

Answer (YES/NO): NO